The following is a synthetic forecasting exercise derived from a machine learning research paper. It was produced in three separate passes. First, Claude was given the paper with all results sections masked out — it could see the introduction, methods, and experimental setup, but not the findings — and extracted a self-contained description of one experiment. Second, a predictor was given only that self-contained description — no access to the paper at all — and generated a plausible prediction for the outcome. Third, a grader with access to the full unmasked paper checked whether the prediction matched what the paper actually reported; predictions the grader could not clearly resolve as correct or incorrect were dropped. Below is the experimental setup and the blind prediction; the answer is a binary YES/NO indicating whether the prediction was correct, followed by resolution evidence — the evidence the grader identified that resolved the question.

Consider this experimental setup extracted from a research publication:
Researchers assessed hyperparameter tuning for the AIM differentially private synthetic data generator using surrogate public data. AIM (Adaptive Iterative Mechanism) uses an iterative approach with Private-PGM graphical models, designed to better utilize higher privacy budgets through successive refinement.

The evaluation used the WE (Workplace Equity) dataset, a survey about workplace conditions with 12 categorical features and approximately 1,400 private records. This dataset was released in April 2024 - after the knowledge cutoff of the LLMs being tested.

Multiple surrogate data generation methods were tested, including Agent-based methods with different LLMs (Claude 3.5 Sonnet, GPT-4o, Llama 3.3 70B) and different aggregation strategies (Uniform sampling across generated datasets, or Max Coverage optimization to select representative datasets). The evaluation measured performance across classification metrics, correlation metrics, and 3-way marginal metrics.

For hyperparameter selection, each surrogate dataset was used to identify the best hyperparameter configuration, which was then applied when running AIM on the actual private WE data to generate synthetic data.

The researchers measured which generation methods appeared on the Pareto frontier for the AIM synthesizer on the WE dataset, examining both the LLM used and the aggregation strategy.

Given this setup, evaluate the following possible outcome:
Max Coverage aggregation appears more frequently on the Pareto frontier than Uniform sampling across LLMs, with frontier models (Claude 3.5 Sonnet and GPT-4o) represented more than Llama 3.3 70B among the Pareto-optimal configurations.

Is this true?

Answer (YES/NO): NO